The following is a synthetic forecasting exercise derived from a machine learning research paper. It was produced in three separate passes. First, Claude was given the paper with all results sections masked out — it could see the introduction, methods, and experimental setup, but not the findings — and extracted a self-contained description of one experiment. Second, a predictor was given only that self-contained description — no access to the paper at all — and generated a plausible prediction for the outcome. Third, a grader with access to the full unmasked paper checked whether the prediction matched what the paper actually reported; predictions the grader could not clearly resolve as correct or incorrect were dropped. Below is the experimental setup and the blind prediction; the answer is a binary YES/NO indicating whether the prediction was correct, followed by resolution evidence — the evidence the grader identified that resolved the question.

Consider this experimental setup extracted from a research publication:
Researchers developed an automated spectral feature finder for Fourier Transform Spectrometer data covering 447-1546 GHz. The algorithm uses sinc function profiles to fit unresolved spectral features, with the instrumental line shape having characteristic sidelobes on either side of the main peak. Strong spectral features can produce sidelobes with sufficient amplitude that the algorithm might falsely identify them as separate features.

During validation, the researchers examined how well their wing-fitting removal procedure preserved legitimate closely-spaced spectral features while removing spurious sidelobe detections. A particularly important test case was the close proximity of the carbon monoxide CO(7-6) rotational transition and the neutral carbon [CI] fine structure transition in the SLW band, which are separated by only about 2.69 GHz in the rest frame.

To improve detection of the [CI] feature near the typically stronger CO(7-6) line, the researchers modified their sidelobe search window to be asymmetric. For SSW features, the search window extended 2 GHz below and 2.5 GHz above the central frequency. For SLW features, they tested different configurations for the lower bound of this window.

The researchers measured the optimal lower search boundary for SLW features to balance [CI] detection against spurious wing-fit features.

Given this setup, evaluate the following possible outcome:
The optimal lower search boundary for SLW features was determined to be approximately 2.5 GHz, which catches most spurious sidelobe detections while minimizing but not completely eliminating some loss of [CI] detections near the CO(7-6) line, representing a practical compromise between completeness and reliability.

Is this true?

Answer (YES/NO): NO